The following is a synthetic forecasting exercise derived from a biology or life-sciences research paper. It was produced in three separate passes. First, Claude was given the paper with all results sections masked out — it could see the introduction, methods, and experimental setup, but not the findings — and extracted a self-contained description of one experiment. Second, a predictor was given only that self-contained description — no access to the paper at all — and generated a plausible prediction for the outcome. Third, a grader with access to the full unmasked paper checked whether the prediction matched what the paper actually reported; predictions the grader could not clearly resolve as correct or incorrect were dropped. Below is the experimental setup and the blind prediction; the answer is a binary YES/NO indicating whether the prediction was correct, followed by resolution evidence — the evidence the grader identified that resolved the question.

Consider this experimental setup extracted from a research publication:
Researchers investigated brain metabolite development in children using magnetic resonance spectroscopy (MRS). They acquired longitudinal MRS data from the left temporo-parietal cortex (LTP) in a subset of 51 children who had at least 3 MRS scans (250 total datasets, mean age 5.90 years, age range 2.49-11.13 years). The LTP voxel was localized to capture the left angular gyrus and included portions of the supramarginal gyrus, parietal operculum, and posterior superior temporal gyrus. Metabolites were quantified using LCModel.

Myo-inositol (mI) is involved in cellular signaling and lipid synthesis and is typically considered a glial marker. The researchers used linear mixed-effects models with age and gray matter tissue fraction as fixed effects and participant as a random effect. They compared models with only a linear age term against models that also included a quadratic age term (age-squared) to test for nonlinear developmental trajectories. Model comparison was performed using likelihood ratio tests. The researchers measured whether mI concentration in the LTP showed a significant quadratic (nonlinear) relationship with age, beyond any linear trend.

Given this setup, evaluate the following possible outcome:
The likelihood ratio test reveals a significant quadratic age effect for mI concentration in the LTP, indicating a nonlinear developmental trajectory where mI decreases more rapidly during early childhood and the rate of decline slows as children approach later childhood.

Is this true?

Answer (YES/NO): NO